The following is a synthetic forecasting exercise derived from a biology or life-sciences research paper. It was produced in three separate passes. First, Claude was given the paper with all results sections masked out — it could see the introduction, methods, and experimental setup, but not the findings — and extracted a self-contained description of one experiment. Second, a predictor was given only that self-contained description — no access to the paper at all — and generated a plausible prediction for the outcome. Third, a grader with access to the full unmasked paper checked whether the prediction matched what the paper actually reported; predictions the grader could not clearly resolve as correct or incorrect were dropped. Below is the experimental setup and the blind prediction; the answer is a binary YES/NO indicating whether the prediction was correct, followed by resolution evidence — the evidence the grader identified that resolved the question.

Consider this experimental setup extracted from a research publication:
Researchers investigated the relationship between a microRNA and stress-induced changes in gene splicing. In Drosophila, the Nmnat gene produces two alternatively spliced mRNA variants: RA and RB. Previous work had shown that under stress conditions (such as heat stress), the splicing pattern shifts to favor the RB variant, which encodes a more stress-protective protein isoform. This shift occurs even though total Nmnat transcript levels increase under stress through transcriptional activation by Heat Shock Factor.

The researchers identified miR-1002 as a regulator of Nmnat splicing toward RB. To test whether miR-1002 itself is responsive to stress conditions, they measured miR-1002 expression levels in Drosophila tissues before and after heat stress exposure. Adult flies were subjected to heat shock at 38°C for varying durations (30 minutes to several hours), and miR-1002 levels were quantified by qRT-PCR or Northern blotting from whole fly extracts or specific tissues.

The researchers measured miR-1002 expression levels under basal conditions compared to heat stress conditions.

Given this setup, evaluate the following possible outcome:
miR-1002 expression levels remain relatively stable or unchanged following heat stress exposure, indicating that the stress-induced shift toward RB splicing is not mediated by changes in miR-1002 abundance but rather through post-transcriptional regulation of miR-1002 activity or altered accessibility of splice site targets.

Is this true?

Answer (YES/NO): NO